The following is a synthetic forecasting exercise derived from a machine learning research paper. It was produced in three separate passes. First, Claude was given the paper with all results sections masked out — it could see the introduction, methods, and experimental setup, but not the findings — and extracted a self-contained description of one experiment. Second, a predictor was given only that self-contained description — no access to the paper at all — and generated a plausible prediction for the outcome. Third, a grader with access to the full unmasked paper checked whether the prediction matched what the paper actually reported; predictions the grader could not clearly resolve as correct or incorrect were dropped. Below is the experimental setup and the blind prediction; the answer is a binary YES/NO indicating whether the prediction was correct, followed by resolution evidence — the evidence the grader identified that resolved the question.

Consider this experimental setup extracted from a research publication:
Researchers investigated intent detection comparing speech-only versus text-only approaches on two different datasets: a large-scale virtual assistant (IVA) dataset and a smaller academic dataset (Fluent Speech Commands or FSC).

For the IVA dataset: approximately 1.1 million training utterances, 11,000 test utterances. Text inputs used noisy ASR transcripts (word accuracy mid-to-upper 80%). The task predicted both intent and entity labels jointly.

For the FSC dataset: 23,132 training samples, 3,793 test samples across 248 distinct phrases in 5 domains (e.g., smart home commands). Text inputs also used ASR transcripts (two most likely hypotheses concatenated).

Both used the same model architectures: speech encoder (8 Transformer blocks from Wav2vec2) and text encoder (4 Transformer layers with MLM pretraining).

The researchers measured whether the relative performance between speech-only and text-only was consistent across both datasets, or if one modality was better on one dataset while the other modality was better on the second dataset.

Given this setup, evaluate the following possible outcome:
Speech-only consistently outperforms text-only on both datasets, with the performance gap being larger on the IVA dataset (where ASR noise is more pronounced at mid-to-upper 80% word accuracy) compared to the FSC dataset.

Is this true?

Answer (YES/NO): NO